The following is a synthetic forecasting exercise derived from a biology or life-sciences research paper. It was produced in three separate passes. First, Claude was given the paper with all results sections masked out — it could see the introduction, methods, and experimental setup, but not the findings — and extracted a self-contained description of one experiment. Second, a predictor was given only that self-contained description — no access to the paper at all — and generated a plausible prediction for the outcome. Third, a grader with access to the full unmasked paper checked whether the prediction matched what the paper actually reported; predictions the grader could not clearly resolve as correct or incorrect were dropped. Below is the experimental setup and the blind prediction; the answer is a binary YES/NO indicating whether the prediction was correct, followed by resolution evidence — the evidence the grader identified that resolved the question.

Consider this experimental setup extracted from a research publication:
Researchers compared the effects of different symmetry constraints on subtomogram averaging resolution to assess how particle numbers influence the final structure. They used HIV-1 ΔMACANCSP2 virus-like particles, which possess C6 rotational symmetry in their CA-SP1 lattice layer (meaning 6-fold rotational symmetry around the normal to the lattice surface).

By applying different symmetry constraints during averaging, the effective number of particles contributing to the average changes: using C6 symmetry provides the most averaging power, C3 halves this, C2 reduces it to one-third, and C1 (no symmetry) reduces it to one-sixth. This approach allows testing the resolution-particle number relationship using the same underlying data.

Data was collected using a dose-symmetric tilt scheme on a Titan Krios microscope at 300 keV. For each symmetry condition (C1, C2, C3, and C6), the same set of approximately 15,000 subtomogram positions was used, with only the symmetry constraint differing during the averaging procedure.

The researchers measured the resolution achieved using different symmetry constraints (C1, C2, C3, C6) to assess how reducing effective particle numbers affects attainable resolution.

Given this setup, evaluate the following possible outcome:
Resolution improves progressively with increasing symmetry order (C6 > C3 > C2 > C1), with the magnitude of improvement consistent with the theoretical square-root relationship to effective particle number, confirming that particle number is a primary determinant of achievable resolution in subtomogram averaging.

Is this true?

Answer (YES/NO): NO